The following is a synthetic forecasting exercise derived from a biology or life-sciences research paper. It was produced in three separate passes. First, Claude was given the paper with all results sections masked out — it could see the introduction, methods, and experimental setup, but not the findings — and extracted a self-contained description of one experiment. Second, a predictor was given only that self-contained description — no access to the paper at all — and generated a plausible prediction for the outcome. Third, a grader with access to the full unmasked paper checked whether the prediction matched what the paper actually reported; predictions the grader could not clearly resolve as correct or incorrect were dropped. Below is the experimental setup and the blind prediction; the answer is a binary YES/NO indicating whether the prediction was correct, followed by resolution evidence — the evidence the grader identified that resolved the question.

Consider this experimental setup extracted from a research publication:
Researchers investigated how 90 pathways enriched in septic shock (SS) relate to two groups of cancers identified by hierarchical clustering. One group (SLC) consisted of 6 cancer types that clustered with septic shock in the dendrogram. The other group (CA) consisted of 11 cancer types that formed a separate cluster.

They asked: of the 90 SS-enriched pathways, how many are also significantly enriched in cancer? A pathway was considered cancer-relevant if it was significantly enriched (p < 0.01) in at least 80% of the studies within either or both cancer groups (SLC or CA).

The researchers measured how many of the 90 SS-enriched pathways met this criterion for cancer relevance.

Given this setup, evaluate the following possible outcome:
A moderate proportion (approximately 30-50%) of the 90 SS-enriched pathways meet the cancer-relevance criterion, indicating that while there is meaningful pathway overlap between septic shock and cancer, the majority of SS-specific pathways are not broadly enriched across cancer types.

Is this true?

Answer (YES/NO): NO